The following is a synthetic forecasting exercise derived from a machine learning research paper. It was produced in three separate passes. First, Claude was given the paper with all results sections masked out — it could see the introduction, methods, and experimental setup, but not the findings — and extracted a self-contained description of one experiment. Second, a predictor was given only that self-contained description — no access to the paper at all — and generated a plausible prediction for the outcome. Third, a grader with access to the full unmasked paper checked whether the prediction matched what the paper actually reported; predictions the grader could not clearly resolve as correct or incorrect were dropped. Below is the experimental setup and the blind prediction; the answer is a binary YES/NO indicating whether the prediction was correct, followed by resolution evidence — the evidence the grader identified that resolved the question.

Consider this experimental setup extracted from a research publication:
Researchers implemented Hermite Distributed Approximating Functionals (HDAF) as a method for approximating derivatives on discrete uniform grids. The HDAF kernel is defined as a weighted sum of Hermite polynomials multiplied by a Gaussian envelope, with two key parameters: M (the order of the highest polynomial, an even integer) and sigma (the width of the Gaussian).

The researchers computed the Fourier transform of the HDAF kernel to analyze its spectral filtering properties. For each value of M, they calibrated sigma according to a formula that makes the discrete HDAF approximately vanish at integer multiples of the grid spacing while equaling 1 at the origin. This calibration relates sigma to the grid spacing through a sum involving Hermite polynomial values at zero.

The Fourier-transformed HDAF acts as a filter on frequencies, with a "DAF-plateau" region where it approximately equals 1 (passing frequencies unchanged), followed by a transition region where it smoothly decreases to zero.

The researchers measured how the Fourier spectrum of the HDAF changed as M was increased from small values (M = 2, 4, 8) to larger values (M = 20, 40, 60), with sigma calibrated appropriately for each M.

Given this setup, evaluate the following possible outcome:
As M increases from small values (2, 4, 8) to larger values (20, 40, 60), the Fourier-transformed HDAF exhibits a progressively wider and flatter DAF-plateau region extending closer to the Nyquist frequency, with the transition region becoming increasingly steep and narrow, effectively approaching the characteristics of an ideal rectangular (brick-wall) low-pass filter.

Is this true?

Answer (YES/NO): YES